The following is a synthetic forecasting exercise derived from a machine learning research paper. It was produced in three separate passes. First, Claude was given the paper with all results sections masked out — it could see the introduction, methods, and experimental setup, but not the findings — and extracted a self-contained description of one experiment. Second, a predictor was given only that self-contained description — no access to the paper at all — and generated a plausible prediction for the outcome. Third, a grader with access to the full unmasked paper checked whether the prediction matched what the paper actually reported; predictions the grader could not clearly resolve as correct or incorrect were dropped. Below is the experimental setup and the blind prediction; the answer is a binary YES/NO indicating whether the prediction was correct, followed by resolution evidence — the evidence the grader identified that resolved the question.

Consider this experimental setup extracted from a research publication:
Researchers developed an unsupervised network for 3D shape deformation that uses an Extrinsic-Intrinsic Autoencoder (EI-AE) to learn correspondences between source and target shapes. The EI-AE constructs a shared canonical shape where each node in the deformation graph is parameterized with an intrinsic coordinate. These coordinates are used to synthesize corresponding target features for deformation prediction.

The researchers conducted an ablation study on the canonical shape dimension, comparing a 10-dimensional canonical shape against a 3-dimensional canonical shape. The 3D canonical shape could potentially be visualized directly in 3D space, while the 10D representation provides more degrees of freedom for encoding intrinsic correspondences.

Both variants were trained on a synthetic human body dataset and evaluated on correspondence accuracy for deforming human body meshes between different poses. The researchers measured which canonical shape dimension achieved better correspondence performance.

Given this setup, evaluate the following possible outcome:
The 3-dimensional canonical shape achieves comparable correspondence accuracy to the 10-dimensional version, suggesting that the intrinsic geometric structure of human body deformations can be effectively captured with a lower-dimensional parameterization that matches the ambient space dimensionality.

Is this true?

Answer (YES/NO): YES